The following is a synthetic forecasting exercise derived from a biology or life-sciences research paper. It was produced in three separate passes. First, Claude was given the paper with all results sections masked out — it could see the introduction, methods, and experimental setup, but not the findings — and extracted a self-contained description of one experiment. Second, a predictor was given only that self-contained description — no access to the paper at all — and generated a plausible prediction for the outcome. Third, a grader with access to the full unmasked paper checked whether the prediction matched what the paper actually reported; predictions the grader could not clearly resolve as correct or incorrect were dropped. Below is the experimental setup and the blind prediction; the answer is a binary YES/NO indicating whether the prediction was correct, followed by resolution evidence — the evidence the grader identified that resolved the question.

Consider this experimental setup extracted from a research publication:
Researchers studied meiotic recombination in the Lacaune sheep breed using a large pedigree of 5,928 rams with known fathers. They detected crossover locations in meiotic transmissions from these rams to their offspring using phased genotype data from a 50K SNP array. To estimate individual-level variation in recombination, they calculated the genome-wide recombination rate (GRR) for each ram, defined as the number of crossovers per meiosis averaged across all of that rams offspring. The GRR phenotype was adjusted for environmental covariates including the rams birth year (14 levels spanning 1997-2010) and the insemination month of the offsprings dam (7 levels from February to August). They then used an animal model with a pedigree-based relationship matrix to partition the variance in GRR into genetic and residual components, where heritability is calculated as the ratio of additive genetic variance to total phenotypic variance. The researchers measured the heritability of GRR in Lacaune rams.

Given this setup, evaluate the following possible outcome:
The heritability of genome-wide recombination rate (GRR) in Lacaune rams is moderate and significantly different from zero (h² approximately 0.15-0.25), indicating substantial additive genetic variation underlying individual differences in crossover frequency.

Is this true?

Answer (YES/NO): YES